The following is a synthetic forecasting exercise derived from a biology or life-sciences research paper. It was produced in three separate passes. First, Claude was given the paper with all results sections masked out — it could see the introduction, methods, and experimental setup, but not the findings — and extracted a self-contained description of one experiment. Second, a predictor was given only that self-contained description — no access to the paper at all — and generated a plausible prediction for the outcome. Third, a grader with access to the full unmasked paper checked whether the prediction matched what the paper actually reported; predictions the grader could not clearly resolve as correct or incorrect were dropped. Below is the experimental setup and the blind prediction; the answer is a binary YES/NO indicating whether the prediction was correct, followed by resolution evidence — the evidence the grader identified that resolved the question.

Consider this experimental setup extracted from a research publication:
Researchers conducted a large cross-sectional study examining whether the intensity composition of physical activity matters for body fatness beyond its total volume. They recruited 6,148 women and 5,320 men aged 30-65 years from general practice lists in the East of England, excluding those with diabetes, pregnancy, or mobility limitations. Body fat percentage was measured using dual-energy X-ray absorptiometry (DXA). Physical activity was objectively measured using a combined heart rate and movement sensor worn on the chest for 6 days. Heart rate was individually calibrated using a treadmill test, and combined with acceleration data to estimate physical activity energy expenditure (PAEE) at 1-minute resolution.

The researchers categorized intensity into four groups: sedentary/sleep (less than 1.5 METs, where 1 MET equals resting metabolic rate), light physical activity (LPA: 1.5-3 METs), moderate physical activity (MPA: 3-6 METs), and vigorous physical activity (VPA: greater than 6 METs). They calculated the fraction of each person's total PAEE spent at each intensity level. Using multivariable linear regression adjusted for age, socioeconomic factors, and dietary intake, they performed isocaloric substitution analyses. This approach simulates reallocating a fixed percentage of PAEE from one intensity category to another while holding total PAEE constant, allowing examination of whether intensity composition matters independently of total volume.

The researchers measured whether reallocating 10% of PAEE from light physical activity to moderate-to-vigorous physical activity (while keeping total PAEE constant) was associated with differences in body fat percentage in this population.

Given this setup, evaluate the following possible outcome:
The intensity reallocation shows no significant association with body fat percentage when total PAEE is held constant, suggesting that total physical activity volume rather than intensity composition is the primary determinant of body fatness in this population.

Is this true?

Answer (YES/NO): NO